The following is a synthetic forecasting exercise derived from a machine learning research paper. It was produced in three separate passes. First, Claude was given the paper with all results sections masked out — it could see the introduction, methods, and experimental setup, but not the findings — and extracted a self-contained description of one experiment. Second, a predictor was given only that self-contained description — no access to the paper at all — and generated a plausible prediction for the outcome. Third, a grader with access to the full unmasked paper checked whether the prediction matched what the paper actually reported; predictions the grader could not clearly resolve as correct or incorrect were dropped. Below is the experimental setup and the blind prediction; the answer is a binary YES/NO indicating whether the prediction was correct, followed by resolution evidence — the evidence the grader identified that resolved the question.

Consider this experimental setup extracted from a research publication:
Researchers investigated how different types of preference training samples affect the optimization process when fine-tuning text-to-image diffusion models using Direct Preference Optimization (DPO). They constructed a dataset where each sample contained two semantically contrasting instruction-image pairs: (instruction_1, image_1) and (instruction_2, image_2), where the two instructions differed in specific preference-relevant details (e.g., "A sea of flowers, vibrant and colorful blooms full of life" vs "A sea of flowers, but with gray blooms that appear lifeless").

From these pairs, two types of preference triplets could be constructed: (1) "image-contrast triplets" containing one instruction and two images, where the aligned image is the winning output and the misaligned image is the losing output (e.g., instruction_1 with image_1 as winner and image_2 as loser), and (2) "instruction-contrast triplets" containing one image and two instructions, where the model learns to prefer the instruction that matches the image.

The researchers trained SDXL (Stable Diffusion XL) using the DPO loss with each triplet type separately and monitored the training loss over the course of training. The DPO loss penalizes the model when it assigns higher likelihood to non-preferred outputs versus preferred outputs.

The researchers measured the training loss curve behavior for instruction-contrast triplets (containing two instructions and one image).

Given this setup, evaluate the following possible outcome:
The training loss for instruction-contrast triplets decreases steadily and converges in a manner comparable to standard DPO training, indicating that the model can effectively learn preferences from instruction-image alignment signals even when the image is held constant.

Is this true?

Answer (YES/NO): NO